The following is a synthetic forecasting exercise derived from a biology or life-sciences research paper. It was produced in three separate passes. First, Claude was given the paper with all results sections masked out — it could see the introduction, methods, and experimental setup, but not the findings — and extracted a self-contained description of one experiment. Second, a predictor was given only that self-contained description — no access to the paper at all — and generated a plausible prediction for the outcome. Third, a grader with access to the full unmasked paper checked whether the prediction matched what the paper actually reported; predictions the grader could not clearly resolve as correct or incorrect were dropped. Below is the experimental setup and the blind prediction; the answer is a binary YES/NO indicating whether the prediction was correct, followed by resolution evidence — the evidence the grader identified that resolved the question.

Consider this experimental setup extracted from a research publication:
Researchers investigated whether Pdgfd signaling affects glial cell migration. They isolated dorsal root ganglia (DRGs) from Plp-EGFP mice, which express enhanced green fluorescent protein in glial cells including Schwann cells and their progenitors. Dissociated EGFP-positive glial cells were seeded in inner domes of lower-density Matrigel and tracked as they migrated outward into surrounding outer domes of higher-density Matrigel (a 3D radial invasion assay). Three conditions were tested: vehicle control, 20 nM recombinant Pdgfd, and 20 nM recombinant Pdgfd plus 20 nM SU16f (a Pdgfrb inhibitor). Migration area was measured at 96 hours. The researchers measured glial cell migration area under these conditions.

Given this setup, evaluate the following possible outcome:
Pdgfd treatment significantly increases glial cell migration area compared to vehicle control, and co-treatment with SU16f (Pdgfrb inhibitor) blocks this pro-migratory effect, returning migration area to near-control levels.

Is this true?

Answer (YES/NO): YES